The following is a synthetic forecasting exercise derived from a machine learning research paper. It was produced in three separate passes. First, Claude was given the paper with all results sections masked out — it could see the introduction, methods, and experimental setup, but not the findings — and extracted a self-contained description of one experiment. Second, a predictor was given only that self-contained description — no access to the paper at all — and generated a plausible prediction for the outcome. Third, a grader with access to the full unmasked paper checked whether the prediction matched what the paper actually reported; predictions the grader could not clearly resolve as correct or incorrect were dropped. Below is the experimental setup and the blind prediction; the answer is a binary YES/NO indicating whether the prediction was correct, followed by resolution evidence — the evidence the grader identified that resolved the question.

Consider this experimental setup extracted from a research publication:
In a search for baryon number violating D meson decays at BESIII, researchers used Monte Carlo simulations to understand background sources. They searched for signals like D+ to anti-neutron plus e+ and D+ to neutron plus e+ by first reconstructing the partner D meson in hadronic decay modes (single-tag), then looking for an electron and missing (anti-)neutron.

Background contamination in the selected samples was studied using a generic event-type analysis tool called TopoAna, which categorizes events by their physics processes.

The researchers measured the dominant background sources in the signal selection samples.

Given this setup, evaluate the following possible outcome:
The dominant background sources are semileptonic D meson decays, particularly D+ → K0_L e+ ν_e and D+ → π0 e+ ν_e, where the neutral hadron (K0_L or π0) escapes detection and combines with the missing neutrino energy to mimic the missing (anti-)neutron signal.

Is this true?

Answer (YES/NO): YES